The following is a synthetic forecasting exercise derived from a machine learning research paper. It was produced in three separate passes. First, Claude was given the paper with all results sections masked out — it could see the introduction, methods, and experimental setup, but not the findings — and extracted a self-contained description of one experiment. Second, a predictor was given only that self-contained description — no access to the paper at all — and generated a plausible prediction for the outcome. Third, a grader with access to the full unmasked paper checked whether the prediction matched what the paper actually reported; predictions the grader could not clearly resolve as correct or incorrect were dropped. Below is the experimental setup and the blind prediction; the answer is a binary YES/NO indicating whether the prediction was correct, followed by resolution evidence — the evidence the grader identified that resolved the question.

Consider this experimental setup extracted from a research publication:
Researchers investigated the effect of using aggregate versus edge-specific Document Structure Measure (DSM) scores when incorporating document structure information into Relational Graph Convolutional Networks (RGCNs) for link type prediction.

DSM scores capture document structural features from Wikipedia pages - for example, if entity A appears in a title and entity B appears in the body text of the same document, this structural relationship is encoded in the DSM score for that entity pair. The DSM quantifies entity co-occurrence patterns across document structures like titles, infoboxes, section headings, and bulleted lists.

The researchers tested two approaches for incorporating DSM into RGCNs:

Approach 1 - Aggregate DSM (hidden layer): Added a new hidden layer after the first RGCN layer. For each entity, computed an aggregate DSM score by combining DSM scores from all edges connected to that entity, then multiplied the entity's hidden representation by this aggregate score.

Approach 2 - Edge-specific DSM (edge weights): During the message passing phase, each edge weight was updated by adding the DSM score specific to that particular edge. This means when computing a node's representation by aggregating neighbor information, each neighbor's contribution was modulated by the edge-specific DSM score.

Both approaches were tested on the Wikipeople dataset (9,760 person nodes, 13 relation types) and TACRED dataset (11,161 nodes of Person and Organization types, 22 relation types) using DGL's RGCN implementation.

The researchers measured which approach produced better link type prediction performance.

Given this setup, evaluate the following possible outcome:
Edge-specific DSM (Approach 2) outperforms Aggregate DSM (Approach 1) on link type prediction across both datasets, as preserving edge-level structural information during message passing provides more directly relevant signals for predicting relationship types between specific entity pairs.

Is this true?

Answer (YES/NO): YES